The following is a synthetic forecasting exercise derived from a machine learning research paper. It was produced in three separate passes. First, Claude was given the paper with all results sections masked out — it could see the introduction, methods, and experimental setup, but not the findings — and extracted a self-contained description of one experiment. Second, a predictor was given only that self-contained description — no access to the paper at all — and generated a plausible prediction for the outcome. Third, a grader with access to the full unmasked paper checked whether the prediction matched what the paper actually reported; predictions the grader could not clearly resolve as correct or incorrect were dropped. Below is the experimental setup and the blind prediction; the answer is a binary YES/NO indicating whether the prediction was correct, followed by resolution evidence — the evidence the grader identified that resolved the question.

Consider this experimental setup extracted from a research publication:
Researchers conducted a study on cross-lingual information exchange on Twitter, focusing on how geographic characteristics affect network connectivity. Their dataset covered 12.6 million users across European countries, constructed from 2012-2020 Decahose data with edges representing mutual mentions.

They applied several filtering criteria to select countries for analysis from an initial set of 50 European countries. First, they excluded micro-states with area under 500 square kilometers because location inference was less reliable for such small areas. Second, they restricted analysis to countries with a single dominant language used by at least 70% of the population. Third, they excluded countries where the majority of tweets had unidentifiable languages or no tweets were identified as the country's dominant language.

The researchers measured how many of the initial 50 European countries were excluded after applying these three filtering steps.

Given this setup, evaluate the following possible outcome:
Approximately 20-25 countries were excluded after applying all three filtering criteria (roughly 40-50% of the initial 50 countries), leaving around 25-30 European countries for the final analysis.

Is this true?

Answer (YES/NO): NO